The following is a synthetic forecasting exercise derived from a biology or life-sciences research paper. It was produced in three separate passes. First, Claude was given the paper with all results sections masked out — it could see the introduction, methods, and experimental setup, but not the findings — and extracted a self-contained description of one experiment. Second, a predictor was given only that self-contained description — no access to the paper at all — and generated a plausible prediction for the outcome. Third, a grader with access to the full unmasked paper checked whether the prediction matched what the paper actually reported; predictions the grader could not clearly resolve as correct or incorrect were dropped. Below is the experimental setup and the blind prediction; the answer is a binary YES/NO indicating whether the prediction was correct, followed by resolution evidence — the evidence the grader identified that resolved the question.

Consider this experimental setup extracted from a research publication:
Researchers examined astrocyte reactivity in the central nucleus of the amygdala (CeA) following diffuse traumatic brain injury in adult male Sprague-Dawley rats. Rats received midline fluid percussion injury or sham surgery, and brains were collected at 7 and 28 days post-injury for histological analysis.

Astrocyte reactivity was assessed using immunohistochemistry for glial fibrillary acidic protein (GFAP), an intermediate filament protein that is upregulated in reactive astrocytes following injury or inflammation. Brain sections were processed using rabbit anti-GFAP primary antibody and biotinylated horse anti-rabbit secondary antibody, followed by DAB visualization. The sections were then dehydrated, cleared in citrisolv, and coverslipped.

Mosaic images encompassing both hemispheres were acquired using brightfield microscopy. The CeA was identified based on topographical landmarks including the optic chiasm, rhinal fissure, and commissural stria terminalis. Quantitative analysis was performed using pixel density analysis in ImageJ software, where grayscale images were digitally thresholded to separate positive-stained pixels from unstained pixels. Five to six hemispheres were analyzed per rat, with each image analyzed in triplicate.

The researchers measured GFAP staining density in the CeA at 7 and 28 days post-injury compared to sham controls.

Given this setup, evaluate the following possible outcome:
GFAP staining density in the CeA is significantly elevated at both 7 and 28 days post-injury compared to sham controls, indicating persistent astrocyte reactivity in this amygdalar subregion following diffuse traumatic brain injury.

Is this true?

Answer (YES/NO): NO